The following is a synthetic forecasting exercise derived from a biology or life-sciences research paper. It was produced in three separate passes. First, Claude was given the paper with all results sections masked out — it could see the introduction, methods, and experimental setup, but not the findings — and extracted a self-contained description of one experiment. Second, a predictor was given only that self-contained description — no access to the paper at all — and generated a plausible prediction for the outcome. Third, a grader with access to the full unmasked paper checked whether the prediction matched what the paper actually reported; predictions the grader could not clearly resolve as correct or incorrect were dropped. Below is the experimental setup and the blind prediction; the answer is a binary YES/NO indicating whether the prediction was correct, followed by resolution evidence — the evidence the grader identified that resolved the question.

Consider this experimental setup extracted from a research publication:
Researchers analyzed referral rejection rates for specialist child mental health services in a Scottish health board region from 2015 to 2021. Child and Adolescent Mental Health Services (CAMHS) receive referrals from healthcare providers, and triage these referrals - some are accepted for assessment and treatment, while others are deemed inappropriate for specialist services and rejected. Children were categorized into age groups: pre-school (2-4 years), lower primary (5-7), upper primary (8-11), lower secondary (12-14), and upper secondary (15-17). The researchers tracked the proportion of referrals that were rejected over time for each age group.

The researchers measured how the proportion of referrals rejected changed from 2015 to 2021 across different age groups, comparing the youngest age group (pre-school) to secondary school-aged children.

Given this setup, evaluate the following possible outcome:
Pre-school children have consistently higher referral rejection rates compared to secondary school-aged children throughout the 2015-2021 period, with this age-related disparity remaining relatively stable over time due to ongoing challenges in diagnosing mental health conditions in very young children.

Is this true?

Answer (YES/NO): NO